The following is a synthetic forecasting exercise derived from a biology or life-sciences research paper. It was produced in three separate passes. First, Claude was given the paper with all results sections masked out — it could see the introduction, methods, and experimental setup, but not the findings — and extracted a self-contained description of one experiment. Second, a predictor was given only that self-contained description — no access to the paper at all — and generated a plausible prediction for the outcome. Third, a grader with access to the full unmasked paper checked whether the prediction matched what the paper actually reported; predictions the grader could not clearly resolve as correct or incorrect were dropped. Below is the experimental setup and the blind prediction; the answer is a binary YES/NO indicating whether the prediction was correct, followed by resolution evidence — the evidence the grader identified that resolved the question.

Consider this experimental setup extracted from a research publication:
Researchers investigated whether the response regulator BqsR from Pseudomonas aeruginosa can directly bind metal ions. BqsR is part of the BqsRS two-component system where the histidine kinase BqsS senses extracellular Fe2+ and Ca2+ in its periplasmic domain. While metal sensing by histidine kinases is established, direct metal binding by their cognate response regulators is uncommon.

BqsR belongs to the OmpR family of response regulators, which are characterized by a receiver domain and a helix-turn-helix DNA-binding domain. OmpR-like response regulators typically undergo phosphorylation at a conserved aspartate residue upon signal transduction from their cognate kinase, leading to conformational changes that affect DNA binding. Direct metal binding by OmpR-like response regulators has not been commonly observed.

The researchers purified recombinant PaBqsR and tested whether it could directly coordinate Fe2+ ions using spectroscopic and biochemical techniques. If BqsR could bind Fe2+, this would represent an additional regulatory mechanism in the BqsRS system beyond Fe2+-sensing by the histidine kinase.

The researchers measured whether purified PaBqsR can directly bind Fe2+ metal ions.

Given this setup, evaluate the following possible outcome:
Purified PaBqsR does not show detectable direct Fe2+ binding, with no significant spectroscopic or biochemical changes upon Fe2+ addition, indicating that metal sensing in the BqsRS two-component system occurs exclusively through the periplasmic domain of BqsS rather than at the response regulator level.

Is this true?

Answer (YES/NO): NO